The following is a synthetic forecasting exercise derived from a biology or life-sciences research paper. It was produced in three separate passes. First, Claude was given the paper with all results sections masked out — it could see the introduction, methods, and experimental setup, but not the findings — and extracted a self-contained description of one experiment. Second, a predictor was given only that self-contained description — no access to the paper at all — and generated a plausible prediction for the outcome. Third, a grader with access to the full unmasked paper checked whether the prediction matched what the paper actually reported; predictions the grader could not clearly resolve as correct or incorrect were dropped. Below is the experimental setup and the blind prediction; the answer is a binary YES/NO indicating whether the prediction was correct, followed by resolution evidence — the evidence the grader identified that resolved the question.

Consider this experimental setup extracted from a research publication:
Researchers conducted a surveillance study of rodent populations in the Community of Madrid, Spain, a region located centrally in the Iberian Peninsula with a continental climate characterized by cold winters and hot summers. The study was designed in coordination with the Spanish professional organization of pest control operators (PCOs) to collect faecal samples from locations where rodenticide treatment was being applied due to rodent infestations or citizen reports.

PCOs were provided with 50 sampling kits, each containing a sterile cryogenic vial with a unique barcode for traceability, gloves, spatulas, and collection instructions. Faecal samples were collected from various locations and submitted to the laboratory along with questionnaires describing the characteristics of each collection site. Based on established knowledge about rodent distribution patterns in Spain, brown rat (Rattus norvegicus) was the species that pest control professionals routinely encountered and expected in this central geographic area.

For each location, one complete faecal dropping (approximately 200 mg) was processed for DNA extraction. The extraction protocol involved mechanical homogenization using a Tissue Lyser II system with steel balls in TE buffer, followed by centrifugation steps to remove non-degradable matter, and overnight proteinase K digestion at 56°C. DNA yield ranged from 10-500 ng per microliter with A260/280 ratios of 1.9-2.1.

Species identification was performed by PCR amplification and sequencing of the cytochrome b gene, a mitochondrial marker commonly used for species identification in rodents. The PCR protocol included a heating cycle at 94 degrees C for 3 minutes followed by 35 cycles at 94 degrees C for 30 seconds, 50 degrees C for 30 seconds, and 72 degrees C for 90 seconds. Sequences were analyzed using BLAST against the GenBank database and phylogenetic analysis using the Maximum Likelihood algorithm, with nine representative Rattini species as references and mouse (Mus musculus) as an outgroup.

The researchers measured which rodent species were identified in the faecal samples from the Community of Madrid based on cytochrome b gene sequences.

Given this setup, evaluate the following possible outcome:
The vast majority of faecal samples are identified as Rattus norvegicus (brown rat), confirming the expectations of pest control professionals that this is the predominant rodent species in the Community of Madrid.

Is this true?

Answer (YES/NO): YES